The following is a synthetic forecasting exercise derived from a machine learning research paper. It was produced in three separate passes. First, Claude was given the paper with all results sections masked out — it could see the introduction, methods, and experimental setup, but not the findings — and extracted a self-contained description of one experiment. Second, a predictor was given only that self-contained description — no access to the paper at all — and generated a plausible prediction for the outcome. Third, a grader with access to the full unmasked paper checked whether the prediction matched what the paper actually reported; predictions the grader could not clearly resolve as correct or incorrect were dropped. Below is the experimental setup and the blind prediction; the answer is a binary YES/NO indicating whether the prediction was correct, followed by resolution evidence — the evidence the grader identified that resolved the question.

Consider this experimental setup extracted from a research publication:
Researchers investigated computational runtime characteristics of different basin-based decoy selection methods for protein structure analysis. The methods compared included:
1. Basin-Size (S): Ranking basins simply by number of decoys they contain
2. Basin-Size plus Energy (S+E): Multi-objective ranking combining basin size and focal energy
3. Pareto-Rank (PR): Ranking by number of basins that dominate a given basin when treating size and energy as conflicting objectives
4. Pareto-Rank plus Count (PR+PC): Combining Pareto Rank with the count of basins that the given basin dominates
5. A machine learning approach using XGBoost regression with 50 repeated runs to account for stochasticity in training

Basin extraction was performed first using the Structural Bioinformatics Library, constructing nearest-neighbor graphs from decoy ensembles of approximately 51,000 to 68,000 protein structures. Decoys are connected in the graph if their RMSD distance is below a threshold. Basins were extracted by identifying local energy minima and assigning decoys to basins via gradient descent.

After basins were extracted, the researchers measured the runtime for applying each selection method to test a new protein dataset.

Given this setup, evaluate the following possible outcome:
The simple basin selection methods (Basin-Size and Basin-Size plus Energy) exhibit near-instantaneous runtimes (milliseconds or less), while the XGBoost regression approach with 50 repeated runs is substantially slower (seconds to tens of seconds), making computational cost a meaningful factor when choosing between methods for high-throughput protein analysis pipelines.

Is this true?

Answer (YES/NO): NO